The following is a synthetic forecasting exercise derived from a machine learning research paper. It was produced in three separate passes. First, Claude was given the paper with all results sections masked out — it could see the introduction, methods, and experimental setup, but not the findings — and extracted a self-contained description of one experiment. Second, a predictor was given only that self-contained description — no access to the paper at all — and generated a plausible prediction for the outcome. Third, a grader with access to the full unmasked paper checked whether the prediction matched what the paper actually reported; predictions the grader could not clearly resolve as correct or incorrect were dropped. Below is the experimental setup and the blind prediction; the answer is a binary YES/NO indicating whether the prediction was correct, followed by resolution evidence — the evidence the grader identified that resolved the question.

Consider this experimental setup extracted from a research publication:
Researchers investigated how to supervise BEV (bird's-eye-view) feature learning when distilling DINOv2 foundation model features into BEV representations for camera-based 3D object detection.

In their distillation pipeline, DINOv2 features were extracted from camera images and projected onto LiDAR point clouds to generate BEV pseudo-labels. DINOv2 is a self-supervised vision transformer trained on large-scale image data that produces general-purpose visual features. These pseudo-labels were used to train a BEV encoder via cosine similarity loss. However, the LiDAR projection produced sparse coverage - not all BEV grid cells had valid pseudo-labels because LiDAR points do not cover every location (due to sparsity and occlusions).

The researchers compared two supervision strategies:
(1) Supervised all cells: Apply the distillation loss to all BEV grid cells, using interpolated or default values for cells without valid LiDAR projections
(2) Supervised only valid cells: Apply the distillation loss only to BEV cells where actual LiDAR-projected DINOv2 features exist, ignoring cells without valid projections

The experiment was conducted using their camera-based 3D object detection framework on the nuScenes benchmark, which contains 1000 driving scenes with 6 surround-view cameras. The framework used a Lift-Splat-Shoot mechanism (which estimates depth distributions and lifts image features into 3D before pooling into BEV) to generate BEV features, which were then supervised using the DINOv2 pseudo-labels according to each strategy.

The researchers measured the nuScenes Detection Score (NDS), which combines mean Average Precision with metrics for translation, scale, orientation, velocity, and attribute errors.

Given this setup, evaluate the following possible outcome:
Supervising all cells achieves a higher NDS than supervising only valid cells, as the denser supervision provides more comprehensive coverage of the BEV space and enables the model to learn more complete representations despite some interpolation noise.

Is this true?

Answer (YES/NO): NO